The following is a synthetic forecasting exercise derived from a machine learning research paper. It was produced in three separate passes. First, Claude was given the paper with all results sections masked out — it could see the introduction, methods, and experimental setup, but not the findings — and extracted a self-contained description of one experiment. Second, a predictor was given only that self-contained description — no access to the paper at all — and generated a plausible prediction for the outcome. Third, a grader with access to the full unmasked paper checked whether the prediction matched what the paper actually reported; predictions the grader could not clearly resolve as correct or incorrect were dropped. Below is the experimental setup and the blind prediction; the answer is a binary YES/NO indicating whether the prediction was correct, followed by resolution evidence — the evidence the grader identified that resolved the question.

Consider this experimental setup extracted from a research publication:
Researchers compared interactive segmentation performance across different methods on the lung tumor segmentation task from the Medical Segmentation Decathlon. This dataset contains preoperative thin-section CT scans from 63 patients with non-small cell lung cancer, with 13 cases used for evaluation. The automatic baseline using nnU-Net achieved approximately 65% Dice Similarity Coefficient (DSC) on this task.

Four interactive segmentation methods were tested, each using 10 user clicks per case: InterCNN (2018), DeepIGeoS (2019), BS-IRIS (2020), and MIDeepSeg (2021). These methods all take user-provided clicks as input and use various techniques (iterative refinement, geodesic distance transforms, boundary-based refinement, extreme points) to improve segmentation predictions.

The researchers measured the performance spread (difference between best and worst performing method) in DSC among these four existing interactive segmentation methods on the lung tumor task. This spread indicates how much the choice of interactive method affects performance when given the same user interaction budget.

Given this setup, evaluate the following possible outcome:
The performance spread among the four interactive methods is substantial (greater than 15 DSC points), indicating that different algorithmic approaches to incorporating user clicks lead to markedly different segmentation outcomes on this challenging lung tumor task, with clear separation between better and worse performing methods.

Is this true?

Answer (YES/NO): NO